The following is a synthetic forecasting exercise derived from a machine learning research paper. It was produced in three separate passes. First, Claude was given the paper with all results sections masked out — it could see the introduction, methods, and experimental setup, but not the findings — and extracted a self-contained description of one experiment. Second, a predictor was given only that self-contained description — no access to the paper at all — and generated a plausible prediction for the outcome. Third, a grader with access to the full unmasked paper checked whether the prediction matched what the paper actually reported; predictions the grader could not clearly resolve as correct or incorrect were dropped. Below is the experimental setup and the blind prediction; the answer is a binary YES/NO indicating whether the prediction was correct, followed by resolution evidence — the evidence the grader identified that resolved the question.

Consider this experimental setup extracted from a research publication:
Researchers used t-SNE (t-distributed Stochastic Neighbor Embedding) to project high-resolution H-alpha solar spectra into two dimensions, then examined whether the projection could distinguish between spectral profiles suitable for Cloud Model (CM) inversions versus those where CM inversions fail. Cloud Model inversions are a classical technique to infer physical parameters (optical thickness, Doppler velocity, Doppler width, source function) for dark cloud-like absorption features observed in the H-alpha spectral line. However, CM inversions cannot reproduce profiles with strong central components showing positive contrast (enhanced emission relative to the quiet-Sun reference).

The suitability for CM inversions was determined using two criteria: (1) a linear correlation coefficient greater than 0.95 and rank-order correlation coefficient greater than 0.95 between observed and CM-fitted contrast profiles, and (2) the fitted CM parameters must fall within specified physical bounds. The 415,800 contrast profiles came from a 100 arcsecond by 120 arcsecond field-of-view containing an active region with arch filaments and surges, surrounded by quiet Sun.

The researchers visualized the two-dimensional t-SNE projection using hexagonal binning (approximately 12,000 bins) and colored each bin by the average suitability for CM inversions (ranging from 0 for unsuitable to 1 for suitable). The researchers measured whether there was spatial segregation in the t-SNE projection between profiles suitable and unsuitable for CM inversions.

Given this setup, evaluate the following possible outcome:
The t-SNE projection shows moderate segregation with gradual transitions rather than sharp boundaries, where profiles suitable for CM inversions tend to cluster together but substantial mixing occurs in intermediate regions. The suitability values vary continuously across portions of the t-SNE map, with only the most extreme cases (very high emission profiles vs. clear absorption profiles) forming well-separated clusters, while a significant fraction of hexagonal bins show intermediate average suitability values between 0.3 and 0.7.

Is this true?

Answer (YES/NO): NO